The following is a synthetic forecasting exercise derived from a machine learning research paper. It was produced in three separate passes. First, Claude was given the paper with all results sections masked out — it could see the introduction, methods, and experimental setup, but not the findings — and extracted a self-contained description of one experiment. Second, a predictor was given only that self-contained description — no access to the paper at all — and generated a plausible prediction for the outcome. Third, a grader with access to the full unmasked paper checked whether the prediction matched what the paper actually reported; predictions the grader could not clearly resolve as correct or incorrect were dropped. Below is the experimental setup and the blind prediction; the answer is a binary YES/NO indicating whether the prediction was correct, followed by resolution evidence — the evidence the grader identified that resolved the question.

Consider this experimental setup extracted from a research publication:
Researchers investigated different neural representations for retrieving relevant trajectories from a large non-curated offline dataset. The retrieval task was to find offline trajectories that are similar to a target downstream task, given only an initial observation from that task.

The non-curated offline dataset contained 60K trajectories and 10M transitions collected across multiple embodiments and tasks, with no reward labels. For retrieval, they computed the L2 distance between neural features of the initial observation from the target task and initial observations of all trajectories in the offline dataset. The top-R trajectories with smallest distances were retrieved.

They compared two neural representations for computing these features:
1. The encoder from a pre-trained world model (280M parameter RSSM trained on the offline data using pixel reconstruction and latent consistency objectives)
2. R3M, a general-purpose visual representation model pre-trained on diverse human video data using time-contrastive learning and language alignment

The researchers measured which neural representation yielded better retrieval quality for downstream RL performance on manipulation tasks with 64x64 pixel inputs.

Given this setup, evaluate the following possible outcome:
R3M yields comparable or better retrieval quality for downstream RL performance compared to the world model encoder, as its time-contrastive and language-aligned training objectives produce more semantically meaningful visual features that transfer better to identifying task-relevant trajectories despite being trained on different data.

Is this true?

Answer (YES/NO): NO